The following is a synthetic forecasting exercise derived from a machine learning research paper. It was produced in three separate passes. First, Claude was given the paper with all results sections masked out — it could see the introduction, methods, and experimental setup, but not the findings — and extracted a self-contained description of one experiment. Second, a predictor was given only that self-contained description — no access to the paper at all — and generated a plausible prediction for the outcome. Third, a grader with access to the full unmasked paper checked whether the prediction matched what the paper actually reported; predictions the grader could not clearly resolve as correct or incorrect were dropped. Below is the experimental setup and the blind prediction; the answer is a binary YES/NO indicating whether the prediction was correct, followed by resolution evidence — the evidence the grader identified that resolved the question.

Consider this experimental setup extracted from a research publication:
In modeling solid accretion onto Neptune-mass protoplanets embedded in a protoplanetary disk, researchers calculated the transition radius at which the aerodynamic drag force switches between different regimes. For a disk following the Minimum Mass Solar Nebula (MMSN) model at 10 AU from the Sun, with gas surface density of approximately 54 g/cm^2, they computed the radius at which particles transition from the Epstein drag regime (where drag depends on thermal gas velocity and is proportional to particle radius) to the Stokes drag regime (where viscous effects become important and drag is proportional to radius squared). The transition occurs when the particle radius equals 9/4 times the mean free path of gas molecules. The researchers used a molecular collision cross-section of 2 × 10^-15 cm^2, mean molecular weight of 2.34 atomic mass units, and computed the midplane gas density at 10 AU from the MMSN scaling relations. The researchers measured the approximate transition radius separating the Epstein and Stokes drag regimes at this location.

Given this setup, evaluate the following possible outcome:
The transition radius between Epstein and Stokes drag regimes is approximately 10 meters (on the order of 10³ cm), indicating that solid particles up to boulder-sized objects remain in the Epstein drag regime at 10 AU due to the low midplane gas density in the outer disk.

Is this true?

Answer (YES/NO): NO